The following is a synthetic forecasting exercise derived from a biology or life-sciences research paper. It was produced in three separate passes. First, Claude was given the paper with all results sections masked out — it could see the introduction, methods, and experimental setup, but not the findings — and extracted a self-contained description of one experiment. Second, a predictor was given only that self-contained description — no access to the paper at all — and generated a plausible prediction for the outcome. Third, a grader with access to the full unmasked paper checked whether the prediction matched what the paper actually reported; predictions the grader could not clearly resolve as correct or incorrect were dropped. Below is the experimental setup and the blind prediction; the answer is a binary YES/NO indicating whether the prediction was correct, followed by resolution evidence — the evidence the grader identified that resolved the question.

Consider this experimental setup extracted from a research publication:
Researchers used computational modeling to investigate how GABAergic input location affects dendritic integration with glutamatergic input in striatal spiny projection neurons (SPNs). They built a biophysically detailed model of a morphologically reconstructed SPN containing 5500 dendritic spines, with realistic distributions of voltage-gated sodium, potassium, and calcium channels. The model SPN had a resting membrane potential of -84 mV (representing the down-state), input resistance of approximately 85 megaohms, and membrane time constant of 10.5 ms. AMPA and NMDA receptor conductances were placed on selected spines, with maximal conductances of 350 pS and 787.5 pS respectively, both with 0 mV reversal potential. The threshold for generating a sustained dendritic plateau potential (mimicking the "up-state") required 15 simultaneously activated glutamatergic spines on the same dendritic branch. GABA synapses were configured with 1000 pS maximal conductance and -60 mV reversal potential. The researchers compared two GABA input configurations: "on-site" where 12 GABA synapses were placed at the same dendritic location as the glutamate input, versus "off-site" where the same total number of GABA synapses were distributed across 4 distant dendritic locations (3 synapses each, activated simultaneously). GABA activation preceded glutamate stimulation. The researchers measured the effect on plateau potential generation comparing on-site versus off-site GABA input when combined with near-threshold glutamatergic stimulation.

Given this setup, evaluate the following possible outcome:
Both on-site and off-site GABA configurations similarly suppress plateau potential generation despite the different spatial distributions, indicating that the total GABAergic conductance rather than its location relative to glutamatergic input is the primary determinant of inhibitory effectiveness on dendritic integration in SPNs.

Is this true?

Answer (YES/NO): NO